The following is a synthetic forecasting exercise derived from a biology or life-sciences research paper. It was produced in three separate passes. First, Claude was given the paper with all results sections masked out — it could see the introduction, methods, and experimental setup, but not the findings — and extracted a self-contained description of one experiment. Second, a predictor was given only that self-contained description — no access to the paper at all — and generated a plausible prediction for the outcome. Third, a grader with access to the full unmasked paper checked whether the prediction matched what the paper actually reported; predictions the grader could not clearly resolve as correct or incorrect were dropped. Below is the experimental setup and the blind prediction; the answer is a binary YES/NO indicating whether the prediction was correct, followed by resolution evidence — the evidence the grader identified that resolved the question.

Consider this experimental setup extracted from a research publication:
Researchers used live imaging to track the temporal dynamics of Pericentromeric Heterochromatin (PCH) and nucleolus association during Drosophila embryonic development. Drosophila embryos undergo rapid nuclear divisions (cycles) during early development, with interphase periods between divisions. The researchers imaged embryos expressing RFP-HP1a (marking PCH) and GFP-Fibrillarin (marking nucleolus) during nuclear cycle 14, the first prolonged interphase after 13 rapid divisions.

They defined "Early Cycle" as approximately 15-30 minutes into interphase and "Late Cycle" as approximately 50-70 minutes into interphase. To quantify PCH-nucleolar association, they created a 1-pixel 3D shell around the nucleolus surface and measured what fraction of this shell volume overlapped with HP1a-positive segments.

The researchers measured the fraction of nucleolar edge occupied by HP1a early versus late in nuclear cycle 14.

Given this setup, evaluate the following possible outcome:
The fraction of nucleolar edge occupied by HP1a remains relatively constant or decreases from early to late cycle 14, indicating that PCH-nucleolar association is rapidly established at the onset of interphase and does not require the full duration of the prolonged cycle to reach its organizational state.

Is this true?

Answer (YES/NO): NO